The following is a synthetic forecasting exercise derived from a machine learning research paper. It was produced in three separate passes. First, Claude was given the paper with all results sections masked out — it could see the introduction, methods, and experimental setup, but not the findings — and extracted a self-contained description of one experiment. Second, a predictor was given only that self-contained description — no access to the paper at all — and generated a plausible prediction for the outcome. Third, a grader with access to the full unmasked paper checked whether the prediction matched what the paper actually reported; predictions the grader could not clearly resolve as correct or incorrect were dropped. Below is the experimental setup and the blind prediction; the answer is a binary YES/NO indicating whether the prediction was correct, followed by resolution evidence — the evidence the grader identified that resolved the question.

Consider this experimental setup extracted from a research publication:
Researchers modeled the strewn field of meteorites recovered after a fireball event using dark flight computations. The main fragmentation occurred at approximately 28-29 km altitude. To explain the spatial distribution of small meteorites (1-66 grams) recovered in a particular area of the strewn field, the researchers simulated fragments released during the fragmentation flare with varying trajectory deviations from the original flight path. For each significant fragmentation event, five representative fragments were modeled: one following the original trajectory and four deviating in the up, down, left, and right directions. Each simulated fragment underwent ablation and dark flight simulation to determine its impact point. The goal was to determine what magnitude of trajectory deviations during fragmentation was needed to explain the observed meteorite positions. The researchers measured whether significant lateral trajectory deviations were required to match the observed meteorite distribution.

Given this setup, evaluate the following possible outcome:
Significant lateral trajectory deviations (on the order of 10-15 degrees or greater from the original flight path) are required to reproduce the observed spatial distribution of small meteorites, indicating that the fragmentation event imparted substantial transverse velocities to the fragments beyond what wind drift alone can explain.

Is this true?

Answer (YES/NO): NO